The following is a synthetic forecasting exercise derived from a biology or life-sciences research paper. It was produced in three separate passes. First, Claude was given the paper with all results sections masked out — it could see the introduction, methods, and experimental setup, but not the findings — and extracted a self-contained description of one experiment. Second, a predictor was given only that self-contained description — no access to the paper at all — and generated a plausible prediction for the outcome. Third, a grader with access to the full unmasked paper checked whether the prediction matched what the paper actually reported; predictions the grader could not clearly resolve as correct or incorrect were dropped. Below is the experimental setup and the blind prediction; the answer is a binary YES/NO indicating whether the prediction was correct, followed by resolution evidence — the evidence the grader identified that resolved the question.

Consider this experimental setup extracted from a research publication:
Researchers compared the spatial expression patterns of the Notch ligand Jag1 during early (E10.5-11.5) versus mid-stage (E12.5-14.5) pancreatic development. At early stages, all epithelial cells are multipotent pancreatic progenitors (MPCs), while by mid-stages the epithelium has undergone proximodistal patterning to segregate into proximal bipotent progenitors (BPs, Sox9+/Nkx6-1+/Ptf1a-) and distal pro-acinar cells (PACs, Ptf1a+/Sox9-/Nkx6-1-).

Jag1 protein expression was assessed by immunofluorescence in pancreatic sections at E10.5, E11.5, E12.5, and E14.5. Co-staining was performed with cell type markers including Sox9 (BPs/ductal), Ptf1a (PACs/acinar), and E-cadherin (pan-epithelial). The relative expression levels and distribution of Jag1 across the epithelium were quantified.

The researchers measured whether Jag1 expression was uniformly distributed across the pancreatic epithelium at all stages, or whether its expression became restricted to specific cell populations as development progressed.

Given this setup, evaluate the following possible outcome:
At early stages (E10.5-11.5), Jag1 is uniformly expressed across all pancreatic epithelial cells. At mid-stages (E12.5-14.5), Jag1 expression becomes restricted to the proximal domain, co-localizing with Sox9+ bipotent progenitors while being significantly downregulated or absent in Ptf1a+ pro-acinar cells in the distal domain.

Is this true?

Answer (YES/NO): NO